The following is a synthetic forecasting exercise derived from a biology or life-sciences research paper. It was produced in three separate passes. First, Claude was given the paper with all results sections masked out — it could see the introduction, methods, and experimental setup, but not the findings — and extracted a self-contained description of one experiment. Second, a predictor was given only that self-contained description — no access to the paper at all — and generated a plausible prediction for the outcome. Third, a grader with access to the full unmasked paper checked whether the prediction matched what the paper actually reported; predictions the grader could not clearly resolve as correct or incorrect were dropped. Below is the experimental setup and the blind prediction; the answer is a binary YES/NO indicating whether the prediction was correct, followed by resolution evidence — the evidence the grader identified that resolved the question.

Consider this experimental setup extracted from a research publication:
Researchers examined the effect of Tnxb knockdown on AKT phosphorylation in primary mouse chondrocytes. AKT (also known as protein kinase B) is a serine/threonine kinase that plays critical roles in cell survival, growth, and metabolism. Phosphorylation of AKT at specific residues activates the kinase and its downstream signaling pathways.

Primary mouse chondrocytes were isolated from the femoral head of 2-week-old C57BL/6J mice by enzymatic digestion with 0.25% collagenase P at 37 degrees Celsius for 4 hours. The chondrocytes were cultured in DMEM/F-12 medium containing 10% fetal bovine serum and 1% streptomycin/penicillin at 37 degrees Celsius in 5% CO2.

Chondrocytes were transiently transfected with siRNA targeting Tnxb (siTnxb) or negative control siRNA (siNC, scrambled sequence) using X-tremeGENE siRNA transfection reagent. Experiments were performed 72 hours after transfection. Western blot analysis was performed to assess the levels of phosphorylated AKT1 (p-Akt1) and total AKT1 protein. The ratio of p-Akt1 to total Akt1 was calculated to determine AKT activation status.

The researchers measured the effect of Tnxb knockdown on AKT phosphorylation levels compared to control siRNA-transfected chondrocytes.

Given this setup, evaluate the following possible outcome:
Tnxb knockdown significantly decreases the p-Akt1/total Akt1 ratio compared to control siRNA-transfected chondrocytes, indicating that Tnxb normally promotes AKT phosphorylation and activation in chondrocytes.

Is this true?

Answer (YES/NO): YES